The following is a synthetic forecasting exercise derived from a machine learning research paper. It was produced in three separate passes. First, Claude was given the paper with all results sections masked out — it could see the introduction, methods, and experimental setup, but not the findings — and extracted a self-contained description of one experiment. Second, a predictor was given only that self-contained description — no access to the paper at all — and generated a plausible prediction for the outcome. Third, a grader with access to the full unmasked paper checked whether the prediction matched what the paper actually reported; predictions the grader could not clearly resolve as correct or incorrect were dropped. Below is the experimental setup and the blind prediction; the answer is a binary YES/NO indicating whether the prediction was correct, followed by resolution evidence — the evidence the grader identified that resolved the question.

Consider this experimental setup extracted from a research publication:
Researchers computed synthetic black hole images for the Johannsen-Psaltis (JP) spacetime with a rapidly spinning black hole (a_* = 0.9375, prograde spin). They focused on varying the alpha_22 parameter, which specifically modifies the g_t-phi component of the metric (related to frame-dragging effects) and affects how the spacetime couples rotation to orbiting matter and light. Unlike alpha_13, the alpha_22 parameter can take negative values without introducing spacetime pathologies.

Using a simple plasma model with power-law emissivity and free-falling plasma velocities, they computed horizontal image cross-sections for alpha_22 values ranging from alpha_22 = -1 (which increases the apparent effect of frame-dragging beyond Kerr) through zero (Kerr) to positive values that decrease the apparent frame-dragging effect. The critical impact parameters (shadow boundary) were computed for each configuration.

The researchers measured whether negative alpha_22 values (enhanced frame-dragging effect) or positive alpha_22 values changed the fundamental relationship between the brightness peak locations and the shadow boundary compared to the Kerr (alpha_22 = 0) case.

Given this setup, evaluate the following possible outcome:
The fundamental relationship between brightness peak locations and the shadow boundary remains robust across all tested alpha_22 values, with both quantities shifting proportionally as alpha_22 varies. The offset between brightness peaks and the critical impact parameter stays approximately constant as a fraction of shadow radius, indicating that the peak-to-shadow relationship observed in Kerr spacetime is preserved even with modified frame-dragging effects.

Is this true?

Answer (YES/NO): YES